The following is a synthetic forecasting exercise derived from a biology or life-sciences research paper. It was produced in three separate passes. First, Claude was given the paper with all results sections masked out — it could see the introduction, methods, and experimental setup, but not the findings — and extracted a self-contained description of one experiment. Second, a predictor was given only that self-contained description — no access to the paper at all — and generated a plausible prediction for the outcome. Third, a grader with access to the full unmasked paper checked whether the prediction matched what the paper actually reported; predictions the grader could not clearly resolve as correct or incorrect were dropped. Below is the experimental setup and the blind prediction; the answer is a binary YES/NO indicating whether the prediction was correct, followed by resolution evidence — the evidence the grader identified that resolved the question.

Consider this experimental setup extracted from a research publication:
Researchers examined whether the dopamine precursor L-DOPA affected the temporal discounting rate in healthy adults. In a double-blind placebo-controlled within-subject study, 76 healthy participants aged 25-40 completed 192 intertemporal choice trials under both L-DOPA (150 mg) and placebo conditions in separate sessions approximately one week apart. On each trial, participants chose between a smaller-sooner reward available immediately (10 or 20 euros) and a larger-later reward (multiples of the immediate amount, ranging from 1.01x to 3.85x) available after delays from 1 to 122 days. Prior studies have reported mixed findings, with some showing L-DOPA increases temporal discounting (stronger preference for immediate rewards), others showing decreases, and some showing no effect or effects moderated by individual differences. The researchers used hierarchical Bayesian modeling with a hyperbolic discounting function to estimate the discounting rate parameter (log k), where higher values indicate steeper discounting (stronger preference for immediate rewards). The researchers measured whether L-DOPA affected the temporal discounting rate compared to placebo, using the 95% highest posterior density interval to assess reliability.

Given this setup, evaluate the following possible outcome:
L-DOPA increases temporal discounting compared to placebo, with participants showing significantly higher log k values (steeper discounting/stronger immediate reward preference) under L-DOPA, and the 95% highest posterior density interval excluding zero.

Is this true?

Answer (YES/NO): NO